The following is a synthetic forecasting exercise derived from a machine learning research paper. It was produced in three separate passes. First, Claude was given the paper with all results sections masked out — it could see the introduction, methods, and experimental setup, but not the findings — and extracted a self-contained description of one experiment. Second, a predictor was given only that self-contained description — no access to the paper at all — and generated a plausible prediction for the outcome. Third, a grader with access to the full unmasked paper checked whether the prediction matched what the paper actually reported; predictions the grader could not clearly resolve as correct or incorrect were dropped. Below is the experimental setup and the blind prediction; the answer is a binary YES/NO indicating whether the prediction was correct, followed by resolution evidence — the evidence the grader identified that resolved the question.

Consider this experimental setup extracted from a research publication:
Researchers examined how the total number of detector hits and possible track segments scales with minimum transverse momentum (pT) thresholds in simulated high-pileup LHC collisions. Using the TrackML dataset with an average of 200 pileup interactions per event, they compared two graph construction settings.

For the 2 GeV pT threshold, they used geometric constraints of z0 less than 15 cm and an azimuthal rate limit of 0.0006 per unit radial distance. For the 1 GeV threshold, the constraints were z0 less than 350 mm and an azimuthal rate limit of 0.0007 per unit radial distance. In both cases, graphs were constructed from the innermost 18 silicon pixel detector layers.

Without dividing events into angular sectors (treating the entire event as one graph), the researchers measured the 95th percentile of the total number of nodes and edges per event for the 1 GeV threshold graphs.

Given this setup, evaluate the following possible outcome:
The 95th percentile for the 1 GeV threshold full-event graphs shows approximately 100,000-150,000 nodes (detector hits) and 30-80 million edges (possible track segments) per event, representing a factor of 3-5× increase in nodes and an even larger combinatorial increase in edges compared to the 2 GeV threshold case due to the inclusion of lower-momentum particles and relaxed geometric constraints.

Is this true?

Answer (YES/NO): NO